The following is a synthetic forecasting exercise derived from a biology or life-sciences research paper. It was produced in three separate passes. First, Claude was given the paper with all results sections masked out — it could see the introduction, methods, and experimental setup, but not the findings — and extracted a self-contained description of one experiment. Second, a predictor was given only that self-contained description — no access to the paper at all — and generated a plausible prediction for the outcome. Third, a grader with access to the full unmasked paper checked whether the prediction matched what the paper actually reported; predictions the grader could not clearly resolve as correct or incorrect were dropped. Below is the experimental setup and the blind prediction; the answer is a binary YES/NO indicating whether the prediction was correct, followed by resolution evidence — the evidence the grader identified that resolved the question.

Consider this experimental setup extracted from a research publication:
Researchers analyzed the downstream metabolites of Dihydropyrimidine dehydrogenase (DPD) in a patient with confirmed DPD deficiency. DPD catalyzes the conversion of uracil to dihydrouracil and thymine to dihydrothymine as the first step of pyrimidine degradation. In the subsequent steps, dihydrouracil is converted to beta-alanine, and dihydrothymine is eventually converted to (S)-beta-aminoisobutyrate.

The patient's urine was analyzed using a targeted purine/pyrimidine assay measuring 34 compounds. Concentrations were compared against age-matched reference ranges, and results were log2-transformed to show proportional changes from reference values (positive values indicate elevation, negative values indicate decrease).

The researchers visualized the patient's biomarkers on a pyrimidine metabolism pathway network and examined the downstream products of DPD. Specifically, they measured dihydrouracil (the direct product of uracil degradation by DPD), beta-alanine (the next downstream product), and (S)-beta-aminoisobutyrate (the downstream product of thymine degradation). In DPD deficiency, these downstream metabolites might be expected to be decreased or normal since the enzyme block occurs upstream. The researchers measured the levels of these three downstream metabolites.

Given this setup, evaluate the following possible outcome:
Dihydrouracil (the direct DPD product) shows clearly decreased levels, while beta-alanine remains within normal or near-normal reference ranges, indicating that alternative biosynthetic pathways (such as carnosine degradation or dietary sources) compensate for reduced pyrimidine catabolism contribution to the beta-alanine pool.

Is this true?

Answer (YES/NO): NO